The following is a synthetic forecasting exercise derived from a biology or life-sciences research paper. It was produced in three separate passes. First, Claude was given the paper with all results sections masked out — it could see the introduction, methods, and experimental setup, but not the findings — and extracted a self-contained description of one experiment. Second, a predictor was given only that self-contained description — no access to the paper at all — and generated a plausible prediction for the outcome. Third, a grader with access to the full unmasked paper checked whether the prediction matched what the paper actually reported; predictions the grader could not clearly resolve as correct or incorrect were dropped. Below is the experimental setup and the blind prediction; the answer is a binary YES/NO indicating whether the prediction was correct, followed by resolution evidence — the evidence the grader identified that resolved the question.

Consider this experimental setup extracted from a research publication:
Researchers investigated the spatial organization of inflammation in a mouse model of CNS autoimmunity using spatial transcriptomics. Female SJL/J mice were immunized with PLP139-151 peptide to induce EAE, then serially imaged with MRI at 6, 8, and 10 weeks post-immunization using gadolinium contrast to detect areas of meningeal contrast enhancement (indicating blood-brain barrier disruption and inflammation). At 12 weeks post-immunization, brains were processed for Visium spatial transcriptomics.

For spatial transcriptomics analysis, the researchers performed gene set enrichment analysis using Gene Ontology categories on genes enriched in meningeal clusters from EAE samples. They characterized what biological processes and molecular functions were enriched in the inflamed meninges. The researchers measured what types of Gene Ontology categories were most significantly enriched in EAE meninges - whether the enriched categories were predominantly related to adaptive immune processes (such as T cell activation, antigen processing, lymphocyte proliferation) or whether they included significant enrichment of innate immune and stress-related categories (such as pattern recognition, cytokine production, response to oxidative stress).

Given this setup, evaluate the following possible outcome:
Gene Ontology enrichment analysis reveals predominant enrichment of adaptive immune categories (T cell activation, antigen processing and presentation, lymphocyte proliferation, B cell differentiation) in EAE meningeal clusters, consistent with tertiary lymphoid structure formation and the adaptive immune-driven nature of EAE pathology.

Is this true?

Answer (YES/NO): NO